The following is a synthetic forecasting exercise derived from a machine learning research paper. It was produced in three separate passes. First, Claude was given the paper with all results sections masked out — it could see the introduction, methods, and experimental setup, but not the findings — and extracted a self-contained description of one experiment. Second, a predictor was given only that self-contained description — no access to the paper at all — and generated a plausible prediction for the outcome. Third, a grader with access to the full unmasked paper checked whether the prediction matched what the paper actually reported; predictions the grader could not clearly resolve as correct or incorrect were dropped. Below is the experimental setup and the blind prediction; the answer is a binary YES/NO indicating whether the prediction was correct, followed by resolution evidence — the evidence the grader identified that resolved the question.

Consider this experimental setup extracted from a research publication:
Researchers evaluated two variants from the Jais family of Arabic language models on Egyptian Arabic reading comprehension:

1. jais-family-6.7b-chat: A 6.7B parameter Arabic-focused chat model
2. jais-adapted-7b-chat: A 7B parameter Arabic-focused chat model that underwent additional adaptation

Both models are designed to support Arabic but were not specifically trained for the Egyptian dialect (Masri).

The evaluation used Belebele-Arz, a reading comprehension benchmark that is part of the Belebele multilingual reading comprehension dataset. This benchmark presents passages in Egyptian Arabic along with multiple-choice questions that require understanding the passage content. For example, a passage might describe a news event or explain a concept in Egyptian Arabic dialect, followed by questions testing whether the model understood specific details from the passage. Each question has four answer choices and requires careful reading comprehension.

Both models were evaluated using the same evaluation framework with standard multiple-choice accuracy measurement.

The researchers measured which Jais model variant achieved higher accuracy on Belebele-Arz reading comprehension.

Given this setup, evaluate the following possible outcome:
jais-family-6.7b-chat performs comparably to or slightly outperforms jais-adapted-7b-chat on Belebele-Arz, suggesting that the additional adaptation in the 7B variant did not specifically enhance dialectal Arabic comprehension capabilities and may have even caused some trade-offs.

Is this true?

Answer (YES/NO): YES